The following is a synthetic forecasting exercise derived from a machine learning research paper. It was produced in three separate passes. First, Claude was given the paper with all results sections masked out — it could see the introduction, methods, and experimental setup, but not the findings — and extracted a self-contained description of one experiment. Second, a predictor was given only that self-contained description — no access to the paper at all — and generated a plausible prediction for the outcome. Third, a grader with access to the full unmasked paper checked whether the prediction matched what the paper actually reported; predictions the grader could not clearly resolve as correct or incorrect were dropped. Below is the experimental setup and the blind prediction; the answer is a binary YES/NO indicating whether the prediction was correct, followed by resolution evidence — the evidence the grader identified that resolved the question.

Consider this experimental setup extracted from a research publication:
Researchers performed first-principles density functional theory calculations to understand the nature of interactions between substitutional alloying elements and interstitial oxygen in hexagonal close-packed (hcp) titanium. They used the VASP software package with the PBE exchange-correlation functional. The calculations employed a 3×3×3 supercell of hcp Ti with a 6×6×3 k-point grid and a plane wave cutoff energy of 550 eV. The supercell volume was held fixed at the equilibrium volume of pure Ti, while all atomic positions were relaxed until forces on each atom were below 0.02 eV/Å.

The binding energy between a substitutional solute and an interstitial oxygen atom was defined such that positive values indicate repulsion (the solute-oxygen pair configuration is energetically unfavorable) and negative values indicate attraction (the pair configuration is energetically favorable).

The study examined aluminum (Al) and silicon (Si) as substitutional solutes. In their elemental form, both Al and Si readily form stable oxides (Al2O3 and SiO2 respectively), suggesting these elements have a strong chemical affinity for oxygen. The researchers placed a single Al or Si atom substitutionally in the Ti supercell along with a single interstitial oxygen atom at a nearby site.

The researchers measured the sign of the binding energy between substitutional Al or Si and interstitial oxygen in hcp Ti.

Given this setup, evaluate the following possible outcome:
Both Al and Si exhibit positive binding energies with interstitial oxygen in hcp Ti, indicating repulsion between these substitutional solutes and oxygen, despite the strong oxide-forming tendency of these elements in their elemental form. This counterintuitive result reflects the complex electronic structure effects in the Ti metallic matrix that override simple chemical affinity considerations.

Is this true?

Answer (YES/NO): YES